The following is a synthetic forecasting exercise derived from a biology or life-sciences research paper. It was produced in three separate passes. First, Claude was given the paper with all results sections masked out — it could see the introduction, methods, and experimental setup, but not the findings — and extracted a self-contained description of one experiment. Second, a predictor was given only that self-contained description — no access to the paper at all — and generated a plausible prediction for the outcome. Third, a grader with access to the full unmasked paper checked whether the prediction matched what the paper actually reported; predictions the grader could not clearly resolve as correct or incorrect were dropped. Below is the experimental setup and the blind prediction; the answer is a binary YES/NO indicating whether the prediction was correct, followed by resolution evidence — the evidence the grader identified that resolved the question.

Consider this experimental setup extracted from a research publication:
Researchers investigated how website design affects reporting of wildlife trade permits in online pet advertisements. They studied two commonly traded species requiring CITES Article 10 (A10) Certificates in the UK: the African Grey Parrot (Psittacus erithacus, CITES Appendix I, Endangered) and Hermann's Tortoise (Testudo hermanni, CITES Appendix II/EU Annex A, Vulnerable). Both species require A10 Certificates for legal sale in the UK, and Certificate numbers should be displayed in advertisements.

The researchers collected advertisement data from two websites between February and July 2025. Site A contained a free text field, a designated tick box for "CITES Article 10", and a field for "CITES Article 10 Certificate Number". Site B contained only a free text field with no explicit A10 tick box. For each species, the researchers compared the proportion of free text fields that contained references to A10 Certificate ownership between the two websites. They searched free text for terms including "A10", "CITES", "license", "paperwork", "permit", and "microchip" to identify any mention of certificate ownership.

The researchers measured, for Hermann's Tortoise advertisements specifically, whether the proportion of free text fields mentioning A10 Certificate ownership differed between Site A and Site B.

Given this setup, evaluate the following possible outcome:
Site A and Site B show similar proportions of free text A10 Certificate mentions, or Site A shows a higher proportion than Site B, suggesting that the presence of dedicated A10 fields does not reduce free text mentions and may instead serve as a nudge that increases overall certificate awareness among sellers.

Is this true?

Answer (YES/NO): YES